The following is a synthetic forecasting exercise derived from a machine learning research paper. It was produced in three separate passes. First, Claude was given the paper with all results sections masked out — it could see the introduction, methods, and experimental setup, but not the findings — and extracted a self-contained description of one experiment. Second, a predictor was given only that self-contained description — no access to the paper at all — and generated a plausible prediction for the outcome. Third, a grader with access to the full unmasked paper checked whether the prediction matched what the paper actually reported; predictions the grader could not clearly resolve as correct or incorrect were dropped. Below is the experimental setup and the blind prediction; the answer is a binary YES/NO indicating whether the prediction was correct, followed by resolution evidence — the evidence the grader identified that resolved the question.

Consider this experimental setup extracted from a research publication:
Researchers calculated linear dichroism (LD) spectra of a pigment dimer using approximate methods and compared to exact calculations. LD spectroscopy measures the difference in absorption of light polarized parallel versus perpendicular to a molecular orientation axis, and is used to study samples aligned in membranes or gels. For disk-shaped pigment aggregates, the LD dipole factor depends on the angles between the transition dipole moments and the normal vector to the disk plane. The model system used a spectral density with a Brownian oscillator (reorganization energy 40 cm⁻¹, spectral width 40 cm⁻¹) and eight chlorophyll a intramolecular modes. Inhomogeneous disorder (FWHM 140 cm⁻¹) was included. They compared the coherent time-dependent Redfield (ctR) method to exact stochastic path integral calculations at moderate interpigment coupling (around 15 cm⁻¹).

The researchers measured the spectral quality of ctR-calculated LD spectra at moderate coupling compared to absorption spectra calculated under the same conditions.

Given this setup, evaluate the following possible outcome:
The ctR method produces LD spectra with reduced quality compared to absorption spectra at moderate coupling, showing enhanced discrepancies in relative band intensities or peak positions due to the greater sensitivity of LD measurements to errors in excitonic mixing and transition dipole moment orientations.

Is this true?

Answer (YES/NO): NO